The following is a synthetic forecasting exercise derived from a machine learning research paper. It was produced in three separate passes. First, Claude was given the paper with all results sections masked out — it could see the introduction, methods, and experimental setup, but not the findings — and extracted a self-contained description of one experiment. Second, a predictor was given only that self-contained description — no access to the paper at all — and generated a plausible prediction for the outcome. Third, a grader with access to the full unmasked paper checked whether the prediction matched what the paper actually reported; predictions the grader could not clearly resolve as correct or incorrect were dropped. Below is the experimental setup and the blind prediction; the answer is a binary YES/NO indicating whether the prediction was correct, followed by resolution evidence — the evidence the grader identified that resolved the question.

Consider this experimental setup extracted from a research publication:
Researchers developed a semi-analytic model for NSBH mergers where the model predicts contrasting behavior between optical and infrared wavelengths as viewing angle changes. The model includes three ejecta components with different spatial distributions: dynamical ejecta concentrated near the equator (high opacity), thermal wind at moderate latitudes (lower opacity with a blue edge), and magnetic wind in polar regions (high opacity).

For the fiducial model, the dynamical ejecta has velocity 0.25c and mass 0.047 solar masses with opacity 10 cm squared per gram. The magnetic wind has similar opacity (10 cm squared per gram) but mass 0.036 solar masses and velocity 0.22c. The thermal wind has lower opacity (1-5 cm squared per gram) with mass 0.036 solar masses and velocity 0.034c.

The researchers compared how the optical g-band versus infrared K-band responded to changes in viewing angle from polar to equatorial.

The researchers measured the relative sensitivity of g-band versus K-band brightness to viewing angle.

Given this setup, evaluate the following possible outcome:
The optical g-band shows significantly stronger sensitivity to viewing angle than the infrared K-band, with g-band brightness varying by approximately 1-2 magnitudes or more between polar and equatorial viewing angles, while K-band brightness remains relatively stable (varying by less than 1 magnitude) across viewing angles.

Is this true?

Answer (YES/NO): YES